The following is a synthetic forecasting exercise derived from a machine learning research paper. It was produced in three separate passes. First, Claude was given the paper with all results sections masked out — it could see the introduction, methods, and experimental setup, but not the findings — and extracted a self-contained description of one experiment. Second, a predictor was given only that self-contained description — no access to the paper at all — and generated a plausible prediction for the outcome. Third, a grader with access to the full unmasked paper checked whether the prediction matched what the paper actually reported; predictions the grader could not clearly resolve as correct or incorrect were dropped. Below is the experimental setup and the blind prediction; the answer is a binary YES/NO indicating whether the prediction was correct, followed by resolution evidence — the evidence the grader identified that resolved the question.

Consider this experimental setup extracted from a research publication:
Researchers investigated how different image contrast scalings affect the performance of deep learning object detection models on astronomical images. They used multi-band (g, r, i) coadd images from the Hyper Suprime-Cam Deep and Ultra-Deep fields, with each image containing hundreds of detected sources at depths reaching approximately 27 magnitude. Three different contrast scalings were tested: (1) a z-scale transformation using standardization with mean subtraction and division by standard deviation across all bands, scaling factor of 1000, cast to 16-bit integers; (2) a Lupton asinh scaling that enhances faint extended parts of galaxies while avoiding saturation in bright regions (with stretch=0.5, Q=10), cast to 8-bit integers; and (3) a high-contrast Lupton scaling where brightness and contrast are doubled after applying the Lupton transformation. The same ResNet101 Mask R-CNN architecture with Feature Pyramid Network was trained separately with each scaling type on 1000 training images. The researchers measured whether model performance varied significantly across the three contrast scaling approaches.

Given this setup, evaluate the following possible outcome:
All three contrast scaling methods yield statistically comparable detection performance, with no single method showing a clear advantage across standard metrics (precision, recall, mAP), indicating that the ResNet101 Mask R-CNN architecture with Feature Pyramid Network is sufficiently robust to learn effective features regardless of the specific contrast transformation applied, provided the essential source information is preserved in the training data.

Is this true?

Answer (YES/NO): NO